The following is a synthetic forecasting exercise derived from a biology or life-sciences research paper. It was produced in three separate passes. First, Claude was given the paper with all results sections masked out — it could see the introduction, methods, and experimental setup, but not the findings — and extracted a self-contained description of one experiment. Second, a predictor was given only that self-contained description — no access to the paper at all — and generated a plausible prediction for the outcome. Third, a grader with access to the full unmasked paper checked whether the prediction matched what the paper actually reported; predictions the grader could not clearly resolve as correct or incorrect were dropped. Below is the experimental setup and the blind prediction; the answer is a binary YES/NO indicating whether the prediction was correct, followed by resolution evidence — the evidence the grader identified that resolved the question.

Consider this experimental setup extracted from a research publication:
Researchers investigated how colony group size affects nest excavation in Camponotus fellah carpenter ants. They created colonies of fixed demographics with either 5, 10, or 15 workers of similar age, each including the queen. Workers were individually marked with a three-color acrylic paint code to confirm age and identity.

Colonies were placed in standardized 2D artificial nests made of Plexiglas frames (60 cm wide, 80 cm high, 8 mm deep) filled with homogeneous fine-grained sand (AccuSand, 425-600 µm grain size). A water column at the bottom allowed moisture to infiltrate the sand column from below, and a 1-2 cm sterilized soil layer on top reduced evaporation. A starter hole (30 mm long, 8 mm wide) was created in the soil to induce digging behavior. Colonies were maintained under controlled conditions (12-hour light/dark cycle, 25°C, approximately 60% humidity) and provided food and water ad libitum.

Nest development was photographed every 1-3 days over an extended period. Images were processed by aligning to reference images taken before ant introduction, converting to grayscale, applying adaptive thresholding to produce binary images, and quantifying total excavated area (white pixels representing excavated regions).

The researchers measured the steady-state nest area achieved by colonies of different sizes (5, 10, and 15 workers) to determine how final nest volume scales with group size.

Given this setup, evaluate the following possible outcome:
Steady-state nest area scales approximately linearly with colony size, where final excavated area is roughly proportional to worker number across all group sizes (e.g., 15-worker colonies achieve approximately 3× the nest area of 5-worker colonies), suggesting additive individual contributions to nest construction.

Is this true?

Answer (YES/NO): YES